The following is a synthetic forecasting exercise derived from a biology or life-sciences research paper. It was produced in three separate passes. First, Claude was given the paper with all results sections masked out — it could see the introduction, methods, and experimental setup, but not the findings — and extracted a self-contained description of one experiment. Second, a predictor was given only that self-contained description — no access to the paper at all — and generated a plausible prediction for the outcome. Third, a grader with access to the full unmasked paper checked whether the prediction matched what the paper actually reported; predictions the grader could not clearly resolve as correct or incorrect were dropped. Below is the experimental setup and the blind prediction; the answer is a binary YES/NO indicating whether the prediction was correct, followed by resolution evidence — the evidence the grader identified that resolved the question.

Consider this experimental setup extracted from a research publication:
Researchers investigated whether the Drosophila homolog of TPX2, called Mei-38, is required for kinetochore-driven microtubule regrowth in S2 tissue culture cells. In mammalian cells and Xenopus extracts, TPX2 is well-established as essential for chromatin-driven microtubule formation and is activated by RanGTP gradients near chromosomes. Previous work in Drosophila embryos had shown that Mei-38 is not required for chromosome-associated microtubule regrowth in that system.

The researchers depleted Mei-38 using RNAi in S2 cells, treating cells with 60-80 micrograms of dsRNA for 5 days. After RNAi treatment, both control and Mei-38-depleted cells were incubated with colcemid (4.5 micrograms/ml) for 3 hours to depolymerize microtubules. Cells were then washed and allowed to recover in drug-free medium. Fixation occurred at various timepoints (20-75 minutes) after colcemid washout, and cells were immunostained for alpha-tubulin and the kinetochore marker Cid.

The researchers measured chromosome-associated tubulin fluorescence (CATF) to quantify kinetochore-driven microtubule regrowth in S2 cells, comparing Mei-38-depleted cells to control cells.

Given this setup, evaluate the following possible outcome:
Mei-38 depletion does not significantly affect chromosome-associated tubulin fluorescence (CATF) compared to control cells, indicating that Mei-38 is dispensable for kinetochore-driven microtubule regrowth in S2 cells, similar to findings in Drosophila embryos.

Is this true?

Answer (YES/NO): NO